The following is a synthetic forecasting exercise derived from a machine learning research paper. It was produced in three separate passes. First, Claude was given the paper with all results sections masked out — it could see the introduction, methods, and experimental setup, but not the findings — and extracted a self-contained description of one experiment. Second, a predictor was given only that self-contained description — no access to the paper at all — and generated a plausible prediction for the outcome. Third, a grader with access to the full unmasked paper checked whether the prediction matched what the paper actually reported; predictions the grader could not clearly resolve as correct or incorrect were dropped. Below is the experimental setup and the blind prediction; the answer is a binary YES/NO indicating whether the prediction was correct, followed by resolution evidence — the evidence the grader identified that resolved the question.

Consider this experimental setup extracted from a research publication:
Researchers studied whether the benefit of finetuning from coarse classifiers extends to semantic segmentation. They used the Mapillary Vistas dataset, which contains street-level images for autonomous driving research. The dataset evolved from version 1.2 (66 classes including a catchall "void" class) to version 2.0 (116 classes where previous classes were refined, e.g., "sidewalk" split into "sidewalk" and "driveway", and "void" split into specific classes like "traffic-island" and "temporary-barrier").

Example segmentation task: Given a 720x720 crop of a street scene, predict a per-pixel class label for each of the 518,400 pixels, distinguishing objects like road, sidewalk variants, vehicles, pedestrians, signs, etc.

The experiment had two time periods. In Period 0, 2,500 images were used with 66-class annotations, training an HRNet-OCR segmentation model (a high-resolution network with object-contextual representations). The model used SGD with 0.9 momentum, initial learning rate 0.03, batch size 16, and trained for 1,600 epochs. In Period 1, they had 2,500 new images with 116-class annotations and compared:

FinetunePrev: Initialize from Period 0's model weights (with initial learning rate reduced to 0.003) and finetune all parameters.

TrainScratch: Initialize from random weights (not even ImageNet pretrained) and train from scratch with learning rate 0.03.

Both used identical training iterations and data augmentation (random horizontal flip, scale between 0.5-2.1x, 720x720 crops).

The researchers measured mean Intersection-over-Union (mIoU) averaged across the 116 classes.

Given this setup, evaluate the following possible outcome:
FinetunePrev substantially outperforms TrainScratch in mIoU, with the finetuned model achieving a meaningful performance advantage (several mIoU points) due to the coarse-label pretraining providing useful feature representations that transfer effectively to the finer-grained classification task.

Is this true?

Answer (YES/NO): YES